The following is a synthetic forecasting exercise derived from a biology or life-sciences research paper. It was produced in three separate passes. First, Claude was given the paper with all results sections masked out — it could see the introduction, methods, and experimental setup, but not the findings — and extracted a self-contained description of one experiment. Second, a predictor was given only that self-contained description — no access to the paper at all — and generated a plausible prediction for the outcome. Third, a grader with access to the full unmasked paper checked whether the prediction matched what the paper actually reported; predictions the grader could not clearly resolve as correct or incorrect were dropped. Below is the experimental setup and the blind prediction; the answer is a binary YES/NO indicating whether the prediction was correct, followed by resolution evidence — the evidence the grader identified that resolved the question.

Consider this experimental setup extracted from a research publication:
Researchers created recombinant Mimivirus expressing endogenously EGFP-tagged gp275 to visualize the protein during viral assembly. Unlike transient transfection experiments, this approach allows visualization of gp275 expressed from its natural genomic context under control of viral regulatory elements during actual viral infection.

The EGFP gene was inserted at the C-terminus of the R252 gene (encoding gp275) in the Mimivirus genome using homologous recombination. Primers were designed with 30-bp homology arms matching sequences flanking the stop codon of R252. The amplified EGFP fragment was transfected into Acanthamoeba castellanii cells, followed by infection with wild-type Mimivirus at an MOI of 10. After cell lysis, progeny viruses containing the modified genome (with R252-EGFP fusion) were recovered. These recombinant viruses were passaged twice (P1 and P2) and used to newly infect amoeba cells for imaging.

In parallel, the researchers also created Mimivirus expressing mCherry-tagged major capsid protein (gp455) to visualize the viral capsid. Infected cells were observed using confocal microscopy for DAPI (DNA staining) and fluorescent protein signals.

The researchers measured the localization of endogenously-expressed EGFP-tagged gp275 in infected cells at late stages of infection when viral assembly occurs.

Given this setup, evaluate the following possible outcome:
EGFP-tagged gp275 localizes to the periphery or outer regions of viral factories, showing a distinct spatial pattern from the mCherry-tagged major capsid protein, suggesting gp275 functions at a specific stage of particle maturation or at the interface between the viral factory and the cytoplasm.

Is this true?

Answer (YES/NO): NO